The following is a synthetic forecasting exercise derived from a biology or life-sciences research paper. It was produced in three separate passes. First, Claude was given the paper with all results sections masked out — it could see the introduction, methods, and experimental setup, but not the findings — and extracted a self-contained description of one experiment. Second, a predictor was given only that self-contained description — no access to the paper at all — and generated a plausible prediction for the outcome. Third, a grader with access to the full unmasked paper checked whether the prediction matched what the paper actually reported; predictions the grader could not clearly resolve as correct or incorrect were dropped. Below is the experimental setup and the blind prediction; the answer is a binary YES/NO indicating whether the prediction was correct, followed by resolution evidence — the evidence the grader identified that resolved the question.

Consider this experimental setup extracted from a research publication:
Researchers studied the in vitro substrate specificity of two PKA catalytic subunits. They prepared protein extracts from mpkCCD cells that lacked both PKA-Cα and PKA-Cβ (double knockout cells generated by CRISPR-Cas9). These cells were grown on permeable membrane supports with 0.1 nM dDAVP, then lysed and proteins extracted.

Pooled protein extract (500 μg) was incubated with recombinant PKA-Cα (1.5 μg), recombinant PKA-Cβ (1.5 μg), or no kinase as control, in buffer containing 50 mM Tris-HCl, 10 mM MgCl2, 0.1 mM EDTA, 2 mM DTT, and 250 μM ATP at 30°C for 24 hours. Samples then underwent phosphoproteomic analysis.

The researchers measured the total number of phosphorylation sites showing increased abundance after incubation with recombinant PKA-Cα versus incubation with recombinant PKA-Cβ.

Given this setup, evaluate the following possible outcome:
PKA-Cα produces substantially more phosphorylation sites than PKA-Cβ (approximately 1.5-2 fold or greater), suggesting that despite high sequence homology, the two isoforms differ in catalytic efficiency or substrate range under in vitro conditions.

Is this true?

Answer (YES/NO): NO